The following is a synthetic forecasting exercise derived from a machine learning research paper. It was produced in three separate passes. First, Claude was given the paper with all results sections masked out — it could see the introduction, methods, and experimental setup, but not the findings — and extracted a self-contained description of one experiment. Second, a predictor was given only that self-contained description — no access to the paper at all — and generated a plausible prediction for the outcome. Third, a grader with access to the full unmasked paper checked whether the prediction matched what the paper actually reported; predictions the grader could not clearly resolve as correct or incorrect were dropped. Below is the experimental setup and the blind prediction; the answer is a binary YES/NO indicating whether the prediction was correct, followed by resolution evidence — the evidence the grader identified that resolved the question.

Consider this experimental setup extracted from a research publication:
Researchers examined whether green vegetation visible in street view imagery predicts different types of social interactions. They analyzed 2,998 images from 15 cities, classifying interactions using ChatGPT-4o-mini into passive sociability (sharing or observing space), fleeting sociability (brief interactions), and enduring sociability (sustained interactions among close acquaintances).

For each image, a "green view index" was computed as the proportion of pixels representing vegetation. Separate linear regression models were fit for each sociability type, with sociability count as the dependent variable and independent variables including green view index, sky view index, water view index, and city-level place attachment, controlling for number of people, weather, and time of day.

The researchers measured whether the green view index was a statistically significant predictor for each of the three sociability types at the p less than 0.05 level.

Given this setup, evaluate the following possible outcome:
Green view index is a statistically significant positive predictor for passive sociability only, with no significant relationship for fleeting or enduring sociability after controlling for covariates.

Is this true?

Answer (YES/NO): NO